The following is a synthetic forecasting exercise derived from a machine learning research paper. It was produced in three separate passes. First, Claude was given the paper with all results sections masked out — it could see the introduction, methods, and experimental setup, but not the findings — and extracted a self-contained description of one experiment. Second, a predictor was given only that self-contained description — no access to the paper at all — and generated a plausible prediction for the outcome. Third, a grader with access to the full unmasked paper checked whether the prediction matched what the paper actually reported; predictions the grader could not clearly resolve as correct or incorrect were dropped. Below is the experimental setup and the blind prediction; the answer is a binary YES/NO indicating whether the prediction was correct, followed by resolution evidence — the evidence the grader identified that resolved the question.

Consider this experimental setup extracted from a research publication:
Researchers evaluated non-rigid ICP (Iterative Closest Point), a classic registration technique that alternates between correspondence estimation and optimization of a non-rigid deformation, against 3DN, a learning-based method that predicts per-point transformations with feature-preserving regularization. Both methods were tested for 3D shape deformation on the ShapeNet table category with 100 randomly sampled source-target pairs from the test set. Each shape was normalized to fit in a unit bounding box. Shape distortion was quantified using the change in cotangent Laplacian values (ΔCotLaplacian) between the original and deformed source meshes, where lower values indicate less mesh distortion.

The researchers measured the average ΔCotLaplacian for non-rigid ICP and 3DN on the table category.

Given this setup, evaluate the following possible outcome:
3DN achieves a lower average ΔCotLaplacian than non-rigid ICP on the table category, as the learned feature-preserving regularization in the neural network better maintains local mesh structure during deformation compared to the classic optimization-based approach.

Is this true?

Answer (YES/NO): YES